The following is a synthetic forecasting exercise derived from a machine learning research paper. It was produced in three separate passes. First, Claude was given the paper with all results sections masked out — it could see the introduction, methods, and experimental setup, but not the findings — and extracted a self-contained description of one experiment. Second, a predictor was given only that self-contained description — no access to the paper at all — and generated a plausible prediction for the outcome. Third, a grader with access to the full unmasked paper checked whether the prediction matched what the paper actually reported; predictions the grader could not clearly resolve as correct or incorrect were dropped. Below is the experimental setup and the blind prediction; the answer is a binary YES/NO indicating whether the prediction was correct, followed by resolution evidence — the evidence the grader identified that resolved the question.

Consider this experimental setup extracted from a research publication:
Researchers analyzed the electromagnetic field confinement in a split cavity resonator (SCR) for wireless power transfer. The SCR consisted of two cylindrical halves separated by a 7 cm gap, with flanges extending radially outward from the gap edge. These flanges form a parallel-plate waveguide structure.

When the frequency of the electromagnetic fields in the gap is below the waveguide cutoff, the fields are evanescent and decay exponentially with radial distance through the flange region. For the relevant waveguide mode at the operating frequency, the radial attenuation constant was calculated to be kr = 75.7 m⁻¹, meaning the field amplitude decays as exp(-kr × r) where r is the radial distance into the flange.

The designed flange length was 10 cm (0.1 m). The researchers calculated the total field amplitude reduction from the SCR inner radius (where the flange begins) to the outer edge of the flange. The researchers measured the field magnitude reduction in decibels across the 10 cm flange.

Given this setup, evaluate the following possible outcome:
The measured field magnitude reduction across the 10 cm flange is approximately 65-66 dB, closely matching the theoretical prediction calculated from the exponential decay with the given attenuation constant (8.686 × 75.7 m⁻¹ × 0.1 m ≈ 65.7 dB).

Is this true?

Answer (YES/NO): YES